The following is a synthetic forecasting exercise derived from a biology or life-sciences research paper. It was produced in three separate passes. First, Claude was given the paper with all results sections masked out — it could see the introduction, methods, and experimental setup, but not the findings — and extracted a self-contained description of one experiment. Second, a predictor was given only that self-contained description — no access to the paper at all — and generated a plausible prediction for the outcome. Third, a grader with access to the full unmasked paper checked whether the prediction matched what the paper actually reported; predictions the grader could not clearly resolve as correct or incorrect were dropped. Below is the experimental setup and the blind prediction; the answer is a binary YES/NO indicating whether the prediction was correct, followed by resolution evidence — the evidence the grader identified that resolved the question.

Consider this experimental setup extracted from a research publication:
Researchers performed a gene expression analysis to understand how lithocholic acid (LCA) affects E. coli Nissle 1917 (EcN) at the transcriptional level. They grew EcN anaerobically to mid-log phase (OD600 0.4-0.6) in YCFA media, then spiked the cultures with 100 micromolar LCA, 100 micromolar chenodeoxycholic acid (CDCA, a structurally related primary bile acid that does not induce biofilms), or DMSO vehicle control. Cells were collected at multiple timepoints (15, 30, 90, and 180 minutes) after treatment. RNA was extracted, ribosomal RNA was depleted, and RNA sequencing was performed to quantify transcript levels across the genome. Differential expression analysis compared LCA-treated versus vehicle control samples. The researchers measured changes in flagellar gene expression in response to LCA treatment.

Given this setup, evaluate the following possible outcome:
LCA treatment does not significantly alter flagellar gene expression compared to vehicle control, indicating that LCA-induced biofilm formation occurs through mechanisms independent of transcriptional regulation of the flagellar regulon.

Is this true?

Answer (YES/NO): NO